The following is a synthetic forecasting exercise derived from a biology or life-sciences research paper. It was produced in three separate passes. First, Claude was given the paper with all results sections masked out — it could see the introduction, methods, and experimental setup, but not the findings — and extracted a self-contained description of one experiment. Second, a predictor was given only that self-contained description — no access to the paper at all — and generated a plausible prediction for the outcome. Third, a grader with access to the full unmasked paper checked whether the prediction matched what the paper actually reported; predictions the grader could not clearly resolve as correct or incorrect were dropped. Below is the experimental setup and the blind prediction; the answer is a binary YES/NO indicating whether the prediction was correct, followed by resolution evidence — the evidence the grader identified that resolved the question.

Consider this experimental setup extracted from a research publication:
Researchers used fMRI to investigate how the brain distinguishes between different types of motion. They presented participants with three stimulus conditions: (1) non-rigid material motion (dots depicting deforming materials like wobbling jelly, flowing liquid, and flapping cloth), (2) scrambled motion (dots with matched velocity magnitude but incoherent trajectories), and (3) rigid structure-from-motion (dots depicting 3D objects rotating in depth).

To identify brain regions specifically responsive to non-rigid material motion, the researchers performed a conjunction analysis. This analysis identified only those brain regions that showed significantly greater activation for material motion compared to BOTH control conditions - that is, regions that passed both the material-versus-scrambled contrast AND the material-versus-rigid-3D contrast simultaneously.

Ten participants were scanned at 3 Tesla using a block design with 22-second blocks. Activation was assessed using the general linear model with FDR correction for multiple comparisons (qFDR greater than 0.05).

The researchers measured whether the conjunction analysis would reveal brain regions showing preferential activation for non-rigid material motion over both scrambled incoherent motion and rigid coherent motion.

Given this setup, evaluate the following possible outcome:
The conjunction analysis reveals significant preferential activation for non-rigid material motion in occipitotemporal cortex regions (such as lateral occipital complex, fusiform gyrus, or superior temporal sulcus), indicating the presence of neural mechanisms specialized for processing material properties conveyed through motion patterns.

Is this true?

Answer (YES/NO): YES